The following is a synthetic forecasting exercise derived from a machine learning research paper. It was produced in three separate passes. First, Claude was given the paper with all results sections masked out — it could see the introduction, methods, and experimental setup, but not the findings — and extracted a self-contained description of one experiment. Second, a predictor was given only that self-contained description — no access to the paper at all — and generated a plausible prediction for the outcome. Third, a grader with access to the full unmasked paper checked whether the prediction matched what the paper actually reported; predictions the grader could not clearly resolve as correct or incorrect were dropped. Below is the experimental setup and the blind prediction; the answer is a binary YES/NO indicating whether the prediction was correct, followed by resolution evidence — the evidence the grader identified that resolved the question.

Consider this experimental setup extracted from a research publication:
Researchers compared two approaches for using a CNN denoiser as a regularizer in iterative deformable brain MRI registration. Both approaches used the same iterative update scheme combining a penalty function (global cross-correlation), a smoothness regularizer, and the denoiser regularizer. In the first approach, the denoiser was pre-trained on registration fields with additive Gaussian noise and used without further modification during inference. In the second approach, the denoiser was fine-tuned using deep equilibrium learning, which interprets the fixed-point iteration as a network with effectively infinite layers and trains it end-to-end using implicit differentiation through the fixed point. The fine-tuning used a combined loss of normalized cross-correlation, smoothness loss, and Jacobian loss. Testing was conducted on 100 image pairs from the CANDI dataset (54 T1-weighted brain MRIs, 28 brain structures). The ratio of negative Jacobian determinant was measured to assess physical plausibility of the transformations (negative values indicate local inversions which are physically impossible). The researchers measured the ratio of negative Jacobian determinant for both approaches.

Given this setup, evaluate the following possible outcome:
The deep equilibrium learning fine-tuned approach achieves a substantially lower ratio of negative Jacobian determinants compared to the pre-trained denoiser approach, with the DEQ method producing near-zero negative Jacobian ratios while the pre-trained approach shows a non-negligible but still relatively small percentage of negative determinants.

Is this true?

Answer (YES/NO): NO